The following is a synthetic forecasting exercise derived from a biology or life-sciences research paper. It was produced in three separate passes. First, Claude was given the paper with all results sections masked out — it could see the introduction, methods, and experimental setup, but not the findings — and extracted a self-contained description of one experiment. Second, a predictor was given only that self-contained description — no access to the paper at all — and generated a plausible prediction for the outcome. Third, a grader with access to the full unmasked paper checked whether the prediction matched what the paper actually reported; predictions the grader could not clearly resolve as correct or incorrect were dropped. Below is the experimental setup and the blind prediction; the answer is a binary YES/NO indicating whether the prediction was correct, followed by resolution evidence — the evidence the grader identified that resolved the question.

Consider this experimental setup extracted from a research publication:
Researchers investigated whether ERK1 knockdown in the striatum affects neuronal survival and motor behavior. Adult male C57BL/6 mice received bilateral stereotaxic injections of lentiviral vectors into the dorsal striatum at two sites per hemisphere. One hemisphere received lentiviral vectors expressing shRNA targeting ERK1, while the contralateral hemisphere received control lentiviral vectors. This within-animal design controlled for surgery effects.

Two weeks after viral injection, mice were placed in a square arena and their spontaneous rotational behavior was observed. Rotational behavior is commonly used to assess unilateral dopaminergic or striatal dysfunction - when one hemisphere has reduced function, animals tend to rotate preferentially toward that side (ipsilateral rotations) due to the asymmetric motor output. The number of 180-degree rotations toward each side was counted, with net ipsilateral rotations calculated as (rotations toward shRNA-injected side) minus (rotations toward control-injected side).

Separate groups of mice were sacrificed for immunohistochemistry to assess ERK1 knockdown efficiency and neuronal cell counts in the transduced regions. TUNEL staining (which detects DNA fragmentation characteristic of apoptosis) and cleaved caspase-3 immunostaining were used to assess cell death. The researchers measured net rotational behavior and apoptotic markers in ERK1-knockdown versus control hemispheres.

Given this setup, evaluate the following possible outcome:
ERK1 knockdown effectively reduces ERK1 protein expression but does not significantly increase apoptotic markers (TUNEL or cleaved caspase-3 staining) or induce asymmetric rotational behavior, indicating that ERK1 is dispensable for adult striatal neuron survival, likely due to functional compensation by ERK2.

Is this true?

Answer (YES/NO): NO